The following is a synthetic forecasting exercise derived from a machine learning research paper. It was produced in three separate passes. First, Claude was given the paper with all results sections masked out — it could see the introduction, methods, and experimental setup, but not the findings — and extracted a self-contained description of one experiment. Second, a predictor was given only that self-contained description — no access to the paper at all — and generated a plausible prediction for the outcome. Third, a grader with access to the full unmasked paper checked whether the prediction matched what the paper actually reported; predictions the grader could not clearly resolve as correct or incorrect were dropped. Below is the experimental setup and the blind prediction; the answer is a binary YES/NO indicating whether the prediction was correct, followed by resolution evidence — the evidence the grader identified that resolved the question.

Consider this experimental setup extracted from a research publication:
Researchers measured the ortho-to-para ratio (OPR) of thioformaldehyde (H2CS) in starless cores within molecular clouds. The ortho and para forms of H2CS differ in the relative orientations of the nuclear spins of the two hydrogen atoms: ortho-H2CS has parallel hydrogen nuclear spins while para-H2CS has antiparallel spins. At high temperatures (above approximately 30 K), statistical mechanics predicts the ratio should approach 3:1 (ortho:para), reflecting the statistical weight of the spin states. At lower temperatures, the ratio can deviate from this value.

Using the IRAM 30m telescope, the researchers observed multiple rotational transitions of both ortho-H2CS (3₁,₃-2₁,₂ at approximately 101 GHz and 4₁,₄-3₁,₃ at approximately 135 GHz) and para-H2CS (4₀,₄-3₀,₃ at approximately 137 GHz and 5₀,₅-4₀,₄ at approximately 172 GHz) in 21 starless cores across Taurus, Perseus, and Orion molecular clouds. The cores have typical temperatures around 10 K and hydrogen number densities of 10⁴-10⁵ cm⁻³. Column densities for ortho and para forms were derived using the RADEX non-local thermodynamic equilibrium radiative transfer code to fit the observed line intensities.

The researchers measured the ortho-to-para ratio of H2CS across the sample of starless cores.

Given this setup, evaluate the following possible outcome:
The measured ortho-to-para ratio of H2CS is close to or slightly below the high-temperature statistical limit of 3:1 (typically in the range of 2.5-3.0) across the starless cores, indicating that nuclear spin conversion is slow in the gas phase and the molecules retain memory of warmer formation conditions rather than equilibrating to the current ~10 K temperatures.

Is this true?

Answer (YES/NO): NO